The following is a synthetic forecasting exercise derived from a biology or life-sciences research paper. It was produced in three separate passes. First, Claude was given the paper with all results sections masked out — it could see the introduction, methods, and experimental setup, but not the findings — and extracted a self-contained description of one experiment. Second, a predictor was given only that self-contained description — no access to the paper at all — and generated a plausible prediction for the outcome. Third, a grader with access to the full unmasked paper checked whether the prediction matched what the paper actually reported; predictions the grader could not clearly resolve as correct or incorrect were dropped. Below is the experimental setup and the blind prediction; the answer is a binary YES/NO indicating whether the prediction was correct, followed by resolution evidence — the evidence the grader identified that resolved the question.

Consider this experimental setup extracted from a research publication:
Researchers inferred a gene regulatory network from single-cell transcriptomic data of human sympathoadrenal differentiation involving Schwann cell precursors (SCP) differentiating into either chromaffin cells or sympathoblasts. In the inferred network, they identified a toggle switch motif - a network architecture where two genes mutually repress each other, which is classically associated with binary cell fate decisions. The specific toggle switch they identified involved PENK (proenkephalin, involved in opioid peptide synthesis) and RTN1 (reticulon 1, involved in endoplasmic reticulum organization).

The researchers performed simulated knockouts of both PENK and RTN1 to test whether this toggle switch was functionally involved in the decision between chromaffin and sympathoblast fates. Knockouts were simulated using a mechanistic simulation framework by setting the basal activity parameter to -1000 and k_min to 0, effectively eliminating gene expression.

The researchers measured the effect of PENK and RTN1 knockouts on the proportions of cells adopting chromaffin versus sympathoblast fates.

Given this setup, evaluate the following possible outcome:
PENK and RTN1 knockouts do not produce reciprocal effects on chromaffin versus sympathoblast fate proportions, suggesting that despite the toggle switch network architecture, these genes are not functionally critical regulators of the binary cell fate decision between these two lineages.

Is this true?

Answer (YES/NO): YES